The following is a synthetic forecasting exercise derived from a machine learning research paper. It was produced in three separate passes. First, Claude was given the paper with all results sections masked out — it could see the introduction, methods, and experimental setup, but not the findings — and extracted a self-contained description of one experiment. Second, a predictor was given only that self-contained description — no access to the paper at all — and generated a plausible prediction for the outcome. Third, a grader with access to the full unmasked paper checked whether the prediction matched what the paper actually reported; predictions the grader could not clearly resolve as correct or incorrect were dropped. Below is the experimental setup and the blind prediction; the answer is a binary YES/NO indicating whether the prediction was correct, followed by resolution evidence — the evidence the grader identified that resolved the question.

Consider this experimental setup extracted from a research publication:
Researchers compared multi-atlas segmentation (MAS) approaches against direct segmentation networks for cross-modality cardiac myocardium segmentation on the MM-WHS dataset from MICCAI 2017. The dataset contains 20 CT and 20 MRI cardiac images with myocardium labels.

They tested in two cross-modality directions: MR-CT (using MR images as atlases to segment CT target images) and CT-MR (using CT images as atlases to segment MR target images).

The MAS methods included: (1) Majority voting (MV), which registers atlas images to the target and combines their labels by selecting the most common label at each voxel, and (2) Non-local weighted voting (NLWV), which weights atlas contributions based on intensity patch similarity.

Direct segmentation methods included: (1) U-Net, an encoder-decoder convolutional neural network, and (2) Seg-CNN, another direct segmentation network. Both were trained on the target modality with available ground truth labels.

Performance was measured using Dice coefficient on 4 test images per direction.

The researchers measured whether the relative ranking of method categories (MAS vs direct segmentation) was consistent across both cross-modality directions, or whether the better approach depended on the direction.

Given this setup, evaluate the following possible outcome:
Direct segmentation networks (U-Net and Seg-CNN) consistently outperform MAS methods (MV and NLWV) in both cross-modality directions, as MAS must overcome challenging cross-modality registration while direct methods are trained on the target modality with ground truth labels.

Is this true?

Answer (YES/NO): NO